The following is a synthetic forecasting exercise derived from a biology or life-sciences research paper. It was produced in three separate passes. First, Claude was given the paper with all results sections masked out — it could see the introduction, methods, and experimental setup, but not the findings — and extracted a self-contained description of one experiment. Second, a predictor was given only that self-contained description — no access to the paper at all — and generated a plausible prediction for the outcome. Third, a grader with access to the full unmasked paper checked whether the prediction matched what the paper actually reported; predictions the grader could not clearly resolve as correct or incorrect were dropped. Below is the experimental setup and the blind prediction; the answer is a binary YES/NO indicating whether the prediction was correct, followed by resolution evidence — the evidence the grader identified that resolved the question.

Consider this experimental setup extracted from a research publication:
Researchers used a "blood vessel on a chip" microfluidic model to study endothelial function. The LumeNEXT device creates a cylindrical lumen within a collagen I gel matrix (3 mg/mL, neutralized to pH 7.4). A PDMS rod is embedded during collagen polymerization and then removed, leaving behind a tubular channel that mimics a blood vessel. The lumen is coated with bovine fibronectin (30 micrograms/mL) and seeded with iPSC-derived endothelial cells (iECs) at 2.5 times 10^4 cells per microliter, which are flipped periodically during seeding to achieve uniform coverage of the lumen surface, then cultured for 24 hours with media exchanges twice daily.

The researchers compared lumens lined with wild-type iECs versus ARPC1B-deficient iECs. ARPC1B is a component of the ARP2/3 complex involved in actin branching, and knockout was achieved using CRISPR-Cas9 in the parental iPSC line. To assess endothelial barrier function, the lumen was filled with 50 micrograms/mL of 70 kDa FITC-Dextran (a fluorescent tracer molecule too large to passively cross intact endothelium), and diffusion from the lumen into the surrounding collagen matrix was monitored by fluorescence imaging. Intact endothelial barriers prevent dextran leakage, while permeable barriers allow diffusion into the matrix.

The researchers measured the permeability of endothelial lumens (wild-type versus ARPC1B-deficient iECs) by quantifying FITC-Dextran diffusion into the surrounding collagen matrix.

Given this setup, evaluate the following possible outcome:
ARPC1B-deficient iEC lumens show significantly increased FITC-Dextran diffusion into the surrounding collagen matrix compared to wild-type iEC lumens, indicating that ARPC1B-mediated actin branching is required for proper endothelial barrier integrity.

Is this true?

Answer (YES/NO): NO